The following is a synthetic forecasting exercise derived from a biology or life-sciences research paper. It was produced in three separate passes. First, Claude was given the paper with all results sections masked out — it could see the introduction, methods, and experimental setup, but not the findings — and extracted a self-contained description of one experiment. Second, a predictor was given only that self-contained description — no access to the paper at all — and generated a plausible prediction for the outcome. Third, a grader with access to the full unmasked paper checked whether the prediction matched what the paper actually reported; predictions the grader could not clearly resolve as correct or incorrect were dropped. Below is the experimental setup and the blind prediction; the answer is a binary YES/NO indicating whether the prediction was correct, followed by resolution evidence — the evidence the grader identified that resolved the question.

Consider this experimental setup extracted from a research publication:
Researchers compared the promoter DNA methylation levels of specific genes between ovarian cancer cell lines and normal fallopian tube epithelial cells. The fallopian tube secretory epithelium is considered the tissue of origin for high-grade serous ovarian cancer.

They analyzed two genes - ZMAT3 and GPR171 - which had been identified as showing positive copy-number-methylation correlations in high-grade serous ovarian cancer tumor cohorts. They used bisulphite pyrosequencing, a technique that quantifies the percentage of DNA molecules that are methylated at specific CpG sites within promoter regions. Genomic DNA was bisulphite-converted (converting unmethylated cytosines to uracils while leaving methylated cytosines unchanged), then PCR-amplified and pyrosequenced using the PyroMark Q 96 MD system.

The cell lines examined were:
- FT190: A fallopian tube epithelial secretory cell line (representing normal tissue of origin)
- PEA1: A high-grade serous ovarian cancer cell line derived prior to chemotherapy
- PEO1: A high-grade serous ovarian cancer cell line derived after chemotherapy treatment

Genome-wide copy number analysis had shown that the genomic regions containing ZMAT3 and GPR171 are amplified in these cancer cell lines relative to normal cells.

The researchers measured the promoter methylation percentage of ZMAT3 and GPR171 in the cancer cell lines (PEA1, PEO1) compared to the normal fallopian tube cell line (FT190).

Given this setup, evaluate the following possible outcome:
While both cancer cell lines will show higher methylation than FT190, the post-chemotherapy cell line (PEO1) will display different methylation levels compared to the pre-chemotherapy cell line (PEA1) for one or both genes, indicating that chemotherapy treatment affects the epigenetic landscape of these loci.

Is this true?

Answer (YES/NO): NO